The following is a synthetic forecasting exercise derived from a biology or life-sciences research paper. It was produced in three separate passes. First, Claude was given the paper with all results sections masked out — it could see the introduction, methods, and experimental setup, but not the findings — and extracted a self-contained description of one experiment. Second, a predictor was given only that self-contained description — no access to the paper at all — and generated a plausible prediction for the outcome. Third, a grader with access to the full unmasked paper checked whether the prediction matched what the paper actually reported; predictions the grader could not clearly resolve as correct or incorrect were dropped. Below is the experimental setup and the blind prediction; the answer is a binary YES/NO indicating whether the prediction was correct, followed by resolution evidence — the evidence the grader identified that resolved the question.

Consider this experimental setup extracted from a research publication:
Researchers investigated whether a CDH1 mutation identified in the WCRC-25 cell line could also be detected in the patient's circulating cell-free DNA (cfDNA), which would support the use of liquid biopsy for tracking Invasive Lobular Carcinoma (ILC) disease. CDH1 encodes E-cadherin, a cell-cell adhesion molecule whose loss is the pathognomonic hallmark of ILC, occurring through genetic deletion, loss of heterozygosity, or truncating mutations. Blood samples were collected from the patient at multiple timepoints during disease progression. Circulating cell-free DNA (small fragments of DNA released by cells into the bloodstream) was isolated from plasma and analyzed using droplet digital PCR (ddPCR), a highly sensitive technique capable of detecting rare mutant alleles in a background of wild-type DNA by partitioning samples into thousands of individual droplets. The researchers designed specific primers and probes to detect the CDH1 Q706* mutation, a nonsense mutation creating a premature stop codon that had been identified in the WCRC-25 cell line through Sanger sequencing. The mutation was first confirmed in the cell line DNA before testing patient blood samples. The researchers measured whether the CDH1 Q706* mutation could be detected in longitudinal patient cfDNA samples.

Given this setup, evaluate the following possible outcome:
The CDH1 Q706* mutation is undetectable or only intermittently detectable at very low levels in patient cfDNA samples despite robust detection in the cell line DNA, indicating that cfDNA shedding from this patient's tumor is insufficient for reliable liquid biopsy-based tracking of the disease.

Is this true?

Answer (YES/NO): NO